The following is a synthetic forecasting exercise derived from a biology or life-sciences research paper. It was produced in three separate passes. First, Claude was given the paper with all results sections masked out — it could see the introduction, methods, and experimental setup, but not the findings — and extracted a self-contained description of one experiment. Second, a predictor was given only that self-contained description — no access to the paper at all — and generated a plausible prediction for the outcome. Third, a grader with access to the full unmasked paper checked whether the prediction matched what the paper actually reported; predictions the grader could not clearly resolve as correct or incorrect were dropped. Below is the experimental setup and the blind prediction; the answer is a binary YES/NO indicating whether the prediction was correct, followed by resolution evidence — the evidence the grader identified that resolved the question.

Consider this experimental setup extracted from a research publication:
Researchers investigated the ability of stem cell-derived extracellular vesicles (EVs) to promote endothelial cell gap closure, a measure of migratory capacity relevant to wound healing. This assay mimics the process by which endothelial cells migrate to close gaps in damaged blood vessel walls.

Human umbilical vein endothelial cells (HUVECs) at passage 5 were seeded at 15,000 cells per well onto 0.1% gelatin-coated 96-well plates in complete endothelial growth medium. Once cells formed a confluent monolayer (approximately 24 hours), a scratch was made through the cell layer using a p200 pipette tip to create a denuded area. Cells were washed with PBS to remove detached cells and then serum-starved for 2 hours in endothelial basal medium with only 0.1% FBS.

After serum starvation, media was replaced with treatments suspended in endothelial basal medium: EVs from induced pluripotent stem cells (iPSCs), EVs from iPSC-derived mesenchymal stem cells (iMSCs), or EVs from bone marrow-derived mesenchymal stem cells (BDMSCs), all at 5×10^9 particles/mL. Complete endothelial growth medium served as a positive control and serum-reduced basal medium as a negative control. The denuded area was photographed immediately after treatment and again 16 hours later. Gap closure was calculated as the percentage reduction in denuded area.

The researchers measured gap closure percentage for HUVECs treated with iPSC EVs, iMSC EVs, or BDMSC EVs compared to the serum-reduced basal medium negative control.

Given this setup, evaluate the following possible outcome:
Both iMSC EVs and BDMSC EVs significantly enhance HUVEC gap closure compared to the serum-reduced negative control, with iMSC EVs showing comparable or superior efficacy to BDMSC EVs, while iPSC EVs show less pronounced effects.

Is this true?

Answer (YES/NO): NO